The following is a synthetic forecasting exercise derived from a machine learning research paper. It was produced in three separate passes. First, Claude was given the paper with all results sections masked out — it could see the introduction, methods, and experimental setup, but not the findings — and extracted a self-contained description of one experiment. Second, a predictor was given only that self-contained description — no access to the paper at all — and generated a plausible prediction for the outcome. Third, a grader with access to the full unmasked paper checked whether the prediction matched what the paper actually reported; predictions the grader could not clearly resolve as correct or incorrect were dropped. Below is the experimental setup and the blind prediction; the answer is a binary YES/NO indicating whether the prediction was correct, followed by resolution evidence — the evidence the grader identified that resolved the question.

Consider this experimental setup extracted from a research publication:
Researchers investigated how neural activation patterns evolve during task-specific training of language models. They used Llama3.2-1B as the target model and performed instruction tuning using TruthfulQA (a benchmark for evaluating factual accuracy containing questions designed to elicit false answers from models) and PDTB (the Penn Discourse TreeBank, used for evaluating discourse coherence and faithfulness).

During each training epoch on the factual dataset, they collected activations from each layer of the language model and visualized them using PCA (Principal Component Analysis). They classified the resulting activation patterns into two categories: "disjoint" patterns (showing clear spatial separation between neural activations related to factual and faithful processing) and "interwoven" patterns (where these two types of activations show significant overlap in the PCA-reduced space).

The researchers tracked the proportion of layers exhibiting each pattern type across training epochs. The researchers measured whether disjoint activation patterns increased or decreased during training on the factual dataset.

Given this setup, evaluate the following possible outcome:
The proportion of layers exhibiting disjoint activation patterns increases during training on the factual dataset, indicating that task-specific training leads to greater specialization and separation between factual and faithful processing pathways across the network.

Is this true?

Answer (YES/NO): YES